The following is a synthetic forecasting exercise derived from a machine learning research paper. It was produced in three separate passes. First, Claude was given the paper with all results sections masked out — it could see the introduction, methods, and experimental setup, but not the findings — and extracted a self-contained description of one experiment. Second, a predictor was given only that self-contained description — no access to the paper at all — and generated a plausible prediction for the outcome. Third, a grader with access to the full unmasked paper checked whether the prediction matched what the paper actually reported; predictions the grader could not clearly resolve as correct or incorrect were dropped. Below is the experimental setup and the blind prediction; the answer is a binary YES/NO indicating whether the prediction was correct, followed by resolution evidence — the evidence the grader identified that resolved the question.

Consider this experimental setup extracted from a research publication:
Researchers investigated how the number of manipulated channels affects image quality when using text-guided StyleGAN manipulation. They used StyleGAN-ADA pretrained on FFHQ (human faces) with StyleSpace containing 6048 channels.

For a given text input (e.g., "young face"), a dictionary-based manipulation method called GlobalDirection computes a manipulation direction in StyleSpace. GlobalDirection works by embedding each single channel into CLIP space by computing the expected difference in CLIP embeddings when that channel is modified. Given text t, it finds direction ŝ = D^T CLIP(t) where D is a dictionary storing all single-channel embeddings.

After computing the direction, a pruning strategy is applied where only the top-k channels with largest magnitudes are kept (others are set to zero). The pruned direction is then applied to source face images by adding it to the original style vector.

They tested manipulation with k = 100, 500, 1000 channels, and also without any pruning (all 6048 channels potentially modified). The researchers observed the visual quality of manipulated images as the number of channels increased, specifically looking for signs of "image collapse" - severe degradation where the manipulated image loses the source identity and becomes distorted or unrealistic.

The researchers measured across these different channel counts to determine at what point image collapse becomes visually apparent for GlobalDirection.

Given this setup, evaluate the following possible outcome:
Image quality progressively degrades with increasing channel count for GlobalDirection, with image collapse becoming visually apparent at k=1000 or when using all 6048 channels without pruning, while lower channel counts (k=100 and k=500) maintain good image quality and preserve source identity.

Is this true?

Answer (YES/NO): YES